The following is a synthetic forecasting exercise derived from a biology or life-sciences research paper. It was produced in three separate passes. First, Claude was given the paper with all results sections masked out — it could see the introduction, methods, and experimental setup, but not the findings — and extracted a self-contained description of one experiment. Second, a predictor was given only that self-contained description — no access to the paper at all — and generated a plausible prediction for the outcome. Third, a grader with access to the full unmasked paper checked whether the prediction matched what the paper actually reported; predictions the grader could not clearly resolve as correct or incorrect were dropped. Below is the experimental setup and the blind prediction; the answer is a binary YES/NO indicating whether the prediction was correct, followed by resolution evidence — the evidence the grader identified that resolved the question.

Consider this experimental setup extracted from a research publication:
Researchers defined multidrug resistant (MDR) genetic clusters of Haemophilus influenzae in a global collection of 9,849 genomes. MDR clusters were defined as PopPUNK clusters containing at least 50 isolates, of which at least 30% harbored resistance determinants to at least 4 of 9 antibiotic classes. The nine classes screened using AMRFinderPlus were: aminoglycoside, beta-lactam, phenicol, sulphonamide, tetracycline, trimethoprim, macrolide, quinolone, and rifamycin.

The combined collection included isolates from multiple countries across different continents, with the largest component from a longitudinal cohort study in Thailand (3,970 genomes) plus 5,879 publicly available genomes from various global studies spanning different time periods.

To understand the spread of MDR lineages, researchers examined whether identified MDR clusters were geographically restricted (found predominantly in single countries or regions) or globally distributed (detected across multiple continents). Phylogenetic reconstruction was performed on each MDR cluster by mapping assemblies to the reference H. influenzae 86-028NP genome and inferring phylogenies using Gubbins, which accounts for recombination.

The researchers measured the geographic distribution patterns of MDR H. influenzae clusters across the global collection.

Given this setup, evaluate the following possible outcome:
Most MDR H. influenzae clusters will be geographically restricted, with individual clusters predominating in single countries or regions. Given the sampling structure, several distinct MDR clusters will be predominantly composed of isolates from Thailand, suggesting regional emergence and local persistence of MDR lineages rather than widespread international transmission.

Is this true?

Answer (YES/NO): NO